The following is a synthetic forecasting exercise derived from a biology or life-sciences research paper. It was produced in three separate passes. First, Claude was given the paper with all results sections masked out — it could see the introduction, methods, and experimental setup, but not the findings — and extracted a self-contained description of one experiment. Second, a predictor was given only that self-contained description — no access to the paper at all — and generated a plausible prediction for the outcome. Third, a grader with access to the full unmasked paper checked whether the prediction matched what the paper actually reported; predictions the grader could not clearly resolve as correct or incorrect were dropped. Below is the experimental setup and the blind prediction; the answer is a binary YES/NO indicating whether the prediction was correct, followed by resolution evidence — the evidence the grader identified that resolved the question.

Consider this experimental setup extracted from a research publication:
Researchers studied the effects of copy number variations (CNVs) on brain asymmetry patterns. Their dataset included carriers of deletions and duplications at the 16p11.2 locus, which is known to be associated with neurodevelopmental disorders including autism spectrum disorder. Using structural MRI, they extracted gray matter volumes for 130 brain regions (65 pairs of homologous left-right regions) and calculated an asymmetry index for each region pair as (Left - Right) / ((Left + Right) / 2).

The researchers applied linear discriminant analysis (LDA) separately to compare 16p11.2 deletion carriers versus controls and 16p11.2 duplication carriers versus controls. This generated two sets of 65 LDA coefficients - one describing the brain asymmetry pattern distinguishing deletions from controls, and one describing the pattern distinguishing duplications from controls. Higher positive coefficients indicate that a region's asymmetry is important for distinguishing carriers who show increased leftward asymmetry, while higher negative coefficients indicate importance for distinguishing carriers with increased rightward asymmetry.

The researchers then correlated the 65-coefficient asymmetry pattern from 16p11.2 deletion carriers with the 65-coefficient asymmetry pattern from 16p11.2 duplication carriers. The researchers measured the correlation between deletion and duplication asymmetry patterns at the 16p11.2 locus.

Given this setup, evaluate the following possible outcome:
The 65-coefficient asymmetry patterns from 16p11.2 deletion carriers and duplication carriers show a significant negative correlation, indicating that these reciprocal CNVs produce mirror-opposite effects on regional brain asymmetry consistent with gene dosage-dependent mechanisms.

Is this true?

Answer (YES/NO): YES